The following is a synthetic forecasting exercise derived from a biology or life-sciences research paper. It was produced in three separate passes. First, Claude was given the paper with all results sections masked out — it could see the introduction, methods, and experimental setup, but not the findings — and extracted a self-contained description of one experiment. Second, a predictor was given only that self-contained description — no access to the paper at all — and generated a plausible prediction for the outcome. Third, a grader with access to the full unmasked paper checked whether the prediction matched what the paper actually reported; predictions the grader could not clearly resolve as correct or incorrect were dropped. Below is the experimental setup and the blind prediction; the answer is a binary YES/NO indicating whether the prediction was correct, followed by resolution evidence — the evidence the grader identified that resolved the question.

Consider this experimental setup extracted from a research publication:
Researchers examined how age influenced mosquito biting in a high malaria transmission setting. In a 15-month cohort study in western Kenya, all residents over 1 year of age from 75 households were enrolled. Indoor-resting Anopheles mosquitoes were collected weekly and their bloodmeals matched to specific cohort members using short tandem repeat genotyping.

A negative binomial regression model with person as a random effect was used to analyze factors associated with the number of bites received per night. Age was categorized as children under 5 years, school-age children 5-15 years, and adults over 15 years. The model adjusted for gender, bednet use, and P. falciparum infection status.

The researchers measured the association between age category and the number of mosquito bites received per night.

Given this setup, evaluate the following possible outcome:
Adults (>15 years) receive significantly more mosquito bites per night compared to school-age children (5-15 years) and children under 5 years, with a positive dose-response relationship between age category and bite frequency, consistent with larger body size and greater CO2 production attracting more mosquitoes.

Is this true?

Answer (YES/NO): NO